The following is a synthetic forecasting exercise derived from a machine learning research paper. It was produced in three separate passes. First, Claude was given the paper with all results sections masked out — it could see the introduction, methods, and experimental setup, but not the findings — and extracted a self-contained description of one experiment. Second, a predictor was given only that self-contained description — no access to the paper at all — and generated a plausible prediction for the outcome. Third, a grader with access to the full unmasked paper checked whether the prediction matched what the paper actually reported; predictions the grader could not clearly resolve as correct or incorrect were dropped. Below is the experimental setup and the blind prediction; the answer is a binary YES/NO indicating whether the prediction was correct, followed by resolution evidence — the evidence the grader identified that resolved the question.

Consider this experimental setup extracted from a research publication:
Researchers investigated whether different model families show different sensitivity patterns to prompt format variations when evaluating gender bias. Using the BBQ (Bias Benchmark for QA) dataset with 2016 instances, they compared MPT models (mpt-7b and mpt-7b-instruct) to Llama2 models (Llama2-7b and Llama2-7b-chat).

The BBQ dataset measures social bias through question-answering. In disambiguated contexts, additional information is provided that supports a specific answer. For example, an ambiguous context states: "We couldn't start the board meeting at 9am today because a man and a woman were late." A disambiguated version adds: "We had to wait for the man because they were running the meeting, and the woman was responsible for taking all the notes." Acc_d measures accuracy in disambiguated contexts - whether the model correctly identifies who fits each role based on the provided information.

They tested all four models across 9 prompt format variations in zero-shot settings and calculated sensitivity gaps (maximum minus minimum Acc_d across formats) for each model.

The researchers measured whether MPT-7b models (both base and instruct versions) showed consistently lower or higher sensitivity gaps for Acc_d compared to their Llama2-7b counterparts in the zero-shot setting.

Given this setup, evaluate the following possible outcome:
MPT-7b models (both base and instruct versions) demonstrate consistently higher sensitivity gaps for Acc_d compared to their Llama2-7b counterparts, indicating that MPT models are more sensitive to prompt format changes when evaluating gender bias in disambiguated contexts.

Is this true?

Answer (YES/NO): NO